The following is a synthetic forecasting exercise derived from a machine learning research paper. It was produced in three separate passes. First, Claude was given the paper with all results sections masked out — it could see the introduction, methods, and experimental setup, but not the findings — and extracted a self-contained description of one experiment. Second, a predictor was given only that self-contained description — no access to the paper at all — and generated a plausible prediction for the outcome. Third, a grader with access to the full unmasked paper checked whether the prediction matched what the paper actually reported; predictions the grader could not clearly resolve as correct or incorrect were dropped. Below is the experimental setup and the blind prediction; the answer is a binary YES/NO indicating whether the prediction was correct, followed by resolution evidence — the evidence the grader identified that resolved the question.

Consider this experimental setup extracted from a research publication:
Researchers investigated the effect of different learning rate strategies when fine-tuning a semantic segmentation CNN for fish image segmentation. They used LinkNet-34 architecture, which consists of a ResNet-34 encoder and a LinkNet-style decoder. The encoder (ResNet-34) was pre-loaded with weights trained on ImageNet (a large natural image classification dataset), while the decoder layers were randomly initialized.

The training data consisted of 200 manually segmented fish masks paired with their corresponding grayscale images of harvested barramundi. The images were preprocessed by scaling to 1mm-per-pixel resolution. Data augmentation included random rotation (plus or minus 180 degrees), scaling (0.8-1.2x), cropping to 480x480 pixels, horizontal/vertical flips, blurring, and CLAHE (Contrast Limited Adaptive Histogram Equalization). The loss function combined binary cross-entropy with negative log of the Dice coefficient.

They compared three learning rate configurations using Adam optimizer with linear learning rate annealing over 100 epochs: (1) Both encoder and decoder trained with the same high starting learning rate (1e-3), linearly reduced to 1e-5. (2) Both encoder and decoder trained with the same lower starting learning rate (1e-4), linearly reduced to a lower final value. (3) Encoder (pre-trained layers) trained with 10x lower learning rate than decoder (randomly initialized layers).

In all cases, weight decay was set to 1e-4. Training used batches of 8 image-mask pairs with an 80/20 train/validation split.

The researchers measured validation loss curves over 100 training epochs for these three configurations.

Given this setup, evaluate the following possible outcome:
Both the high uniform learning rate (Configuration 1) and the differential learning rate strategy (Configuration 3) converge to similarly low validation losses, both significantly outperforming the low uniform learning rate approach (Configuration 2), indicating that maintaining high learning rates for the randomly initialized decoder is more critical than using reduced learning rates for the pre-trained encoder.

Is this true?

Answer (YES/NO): NO